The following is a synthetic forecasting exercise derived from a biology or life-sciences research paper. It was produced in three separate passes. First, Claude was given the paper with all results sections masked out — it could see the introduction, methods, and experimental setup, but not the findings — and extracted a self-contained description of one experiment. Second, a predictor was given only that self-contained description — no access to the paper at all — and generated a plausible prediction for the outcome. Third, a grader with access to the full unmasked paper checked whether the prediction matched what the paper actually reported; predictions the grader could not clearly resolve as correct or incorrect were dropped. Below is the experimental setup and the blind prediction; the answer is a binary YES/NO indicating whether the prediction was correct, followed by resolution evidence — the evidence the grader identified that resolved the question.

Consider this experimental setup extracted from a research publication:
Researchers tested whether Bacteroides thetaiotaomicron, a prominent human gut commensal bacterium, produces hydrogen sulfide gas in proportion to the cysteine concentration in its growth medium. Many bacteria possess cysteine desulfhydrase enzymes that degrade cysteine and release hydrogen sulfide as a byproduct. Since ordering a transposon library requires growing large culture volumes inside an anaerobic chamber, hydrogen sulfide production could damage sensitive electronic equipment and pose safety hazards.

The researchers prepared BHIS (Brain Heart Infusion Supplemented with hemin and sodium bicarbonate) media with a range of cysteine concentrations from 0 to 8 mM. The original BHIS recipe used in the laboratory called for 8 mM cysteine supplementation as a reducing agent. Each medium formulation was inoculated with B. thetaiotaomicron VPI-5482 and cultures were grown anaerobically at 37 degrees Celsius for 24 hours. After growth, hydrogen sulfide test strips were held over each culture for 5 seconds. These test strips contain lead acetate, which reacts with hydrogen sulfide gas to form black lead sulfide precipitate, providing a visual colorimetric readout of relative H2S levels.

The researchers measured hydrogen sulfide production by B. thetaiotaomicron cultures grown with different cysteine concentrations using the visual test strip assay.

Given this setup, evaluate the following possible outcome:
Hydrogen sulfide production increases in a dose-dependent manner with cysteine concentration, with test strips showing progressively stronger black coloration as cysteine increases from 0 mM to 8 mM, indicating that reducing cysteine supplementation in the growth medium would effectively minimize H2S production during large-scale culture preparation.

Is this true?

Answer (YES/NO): YES